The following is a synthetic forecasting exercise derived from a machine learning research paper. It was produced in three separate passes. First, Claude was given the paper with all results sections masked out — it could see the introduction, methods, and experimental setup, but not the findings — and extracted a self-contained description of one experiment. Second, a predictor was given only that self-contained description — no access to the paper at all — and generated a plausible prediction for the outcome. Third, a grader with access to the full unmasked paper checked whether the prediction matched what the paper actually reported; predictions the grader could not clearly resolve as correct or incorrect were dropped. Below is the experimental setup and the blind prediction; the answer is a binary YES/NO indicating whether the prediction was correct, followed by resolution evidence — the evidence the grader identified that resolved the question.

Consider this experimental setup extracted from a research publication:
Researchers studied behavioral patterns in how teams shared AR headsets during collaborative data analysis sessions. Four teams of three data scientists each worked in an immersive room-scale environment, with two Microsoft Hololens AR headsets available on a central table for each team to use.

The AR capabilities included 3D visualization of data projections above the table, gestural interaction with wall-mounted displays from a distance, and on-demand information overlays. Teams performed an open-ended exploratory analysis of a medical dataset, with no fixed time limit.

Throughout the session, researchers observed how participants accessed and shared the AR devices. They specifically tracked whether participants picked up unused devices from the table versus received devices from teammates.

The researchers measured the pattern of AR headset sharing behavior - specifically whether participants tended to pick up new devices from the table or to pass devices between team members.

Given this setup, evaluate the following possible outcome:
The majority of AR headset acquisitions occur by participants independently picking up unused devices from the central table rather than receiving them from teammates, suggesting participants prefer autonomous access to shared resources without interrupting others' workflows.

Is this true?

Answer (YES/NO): NO